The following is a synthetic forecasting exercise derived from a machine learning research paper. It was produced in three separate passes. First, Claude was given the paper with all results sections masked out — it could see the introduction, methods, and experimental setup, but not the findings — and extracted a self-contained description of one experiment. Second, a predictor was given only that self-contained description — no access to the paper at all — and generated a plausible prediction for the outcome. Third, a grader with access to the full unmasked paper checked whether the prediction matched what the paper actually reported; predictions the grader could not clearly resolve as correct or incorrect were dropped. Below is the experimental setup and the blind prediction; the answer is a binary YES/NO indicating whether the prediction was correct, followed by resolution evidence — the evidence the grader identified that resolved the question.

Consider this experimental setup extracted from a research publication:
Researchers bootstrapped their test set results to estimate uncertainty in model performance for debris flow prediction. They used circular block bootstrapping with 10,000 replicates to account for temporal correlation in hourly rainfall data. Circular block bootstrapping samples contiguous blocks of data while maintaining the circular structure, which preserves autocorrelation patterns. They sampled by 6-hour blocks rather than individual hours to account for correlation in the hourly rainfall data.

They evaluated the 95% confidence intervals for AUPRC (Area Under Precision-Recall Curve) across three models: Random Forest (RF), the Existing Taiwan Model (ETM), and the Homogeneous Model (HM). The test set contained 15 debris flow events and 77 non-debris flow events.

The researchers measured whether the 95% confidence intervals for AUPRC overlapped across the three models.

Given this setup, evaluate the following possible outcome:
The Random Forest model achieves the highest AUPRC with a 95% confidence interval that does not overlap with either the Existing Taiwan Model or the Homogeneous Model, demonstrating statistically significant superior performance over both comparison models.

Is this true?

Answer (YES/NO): NO